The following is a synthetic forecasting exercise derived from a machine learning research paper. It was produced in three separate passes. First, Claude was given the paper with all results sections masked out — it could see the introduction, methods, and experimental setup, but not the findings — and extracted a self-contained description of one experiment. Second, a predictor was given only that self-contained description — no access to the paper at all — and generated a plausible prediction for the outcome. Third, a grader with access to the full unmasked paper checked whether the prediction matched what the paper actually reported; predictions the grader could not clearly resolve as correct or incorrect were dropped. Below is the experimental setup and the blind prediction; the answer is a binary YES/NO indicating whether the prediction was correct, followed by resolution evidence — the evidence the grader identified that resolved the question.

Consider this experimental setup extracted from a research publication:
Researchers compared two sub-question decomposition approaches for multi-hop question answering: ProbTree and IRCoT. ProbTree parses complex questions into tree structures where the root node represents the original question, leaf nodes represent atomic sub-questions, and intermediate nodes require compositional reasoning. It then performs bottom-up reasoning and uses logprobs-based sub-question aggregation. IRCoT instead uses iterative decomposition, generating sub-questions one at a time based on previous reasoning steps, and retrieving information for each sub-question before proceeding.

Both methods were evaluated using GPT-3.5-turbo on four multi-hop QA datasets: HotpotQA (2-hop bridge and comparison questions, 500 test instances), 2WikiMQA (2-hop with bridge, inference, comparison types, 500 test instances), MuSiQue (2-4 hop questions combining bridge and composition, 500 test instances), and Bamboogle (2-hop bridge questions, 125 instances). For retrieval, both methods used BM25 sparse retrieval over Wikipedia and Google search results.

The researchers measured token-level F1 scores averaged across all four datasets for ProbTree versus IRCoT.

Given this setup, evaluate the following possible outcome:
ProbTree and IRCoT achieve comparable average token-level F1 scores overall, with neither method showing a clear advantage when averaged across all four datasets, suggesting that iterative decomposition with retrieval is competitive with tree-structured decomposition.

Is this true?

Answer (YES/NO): NO